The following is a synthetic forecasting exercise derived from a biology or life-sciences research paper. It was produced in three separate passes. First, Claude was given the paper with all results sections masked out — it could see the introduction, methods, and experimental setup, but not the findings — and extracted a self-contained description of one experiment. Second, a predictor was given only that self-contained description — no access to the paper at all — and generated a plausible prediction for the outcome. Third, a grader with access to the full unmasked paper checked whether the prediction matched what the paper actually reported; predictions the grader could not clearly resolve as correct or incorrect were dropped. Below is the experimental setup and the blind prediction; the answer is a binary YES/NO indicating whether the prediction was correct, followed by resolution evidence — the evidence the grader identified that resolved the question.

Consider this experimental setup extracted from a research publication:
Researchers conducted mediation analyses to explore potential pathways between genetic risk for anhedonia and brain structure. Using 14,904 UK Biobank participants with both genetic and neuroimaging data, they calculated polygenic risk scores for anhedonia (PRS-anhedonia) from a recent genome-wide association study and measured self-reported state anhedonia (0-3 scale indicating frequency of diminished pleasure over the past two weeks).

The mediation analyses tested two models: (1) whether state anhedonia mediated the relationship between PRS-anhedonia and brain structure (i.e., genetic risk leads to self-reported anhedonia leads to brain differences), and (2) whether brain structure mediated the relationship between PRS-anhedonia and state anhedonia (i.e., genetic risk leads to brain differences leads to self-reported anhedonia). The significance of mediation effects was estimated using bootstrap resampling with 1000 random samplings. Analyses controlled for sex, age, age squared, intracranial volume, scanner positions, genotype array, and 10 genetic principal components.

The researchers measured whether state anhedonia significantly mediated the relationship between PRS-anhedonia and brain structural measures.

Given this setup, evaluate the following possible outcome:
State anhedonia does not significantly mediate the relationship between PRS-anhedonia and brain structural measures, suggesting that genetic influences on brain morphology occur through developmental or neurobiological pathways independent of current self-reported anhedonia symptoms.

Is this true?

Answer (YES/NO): NO